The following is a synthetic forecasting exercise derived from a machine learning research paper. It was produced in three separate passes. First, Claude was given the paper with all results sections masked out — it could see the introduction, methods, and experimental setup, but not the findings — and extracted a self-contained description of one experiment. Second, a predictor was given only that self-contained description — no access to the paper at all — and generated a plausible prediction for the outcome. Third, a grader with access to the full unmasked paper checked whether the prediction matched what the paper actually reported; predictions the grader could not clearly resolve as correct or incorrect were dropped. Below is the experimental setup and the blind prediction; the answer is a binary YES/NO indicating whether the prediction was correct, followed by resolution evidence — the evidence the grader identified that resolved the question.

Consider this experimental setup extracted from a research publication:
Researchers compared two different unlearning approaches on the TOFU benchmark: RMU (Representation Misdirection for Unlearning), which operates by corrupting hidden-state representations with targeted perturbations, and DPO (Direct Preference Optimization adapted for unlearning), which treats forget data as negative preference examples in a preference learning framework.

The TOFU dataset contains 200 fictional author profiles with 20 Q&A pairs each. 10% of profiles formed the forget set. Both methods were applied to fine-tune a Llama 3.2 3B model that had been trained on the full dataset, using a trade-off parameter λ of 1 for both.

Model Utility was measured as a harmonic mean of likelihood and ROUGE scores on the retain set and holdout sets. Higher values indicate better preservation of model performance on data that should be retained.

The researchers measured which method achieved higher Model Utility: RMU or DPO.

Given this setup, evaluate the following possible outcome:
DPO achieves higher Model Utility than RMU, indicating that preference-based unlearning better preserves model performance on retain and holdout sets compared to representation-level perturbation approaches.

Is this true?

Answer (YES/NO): NO